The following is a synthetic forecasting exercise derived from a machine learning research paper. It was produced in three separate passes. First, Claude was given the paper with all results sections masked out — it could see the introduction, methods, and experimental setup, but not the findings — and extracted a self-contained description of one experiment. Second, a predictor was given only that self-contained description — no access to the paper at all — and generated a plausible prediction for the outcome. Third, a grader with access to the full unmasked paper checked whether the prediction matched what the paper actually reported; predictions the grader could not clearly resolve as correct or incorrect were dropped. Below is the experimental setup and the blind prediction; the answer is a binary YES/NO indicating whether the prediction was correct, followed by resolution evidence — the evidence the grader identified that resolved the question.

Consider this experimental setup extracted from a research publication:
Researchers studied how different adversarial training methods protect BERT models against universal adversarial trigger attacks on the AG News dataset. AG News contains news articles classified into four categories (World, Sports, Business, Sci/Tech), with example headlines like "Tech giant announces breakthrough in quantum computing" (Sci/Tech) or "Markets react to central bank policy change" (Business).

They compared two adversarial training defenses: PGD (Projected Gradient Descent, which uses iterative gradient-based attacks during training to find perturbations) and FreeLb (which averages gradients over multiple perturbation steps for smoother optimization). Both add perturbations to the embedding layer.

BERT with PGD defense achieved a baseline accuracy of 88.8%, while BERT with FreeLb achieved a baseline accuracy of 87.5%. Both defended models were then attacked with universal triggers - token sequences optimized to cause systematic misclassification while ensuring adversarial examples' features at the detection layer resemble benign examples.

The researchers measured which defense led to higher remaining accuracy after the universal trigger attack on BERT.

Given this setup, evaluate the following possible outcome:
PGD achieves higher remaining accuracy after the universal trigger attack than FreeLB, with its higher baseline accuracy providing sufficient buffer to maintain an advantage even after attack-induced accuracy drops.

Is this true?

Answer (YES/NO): YES